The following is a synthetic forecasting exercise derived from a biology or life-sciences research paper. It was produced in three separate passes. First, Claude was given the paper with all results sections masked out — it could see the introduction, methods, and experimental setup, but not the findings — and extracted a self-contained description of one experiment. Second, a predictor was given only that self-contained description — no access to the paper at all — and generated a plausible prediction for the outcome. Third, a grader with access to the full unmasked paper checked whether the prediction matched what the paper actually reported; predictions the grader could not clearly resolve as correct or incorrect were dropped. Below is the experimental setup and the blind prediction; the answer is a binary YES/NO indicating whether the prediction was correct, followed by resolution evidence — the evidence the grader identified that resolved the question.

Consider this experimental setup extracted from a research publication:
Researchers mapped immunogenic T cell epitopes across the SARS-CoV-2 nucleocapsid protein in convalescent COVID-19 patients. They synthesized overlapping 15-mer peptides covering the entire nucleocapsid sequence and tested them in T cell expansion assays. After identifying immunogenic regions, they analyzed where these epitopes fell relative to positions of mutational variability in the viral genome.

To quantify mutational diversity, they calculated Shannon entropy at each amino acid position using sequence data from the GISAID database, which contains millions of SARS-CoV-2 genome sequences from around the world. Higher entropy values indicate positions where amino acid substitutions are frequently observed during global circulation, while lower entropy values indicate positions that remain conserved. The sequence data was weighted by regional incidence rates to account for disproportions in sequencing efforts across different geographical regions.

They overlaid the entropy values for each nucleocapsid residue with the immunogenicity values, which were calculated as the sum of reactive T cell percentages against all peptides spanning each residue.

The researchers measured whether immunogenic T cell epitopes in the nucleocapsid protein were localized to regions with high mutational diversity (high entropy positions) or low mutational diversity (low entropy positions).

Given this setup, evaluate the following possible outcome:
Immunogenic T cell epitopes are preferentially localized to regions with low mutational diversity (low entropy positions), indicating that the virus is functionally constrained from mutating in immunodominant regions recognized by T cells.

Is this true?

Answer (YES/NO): YES